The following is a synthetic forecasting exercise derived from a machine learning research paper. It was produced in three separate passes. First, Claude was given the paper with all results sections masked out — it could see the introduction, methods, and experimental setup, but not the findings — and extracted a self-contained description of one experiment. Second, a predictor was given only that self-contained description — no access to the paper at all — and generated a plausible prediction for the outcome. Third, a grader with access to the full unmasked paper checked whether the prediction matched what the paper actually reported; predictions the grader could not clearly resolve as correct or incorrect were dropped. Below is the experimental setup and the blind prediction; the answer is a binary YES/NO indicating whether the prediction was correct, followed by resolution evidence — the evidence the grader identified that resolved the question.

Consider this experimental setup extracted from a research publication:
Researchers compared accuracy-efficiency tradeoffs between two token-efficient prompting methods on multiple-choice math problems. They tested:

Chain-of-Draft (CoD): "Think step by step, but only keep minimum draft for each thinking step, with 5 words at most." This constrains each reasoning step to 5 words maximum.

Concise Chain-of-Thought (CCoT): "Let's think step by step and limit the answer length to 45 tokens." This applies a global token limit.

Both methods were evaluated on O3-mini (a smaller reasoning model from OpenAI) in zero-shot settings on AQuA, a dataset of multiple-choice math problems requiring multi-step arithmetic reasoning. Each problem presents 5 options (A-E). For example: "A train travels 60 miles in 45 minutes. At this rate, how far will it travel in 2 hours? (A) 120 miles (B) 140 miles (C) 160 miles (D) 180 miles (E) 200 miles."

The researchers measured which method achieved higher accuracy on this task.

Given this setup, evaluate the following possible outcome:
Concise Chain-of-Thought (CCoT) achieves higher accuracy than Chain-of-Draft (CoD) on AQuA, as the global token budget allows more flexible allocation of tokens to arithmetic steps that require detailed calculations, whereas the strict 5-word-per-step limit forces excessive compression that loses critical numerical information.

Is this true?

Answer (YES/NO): NO